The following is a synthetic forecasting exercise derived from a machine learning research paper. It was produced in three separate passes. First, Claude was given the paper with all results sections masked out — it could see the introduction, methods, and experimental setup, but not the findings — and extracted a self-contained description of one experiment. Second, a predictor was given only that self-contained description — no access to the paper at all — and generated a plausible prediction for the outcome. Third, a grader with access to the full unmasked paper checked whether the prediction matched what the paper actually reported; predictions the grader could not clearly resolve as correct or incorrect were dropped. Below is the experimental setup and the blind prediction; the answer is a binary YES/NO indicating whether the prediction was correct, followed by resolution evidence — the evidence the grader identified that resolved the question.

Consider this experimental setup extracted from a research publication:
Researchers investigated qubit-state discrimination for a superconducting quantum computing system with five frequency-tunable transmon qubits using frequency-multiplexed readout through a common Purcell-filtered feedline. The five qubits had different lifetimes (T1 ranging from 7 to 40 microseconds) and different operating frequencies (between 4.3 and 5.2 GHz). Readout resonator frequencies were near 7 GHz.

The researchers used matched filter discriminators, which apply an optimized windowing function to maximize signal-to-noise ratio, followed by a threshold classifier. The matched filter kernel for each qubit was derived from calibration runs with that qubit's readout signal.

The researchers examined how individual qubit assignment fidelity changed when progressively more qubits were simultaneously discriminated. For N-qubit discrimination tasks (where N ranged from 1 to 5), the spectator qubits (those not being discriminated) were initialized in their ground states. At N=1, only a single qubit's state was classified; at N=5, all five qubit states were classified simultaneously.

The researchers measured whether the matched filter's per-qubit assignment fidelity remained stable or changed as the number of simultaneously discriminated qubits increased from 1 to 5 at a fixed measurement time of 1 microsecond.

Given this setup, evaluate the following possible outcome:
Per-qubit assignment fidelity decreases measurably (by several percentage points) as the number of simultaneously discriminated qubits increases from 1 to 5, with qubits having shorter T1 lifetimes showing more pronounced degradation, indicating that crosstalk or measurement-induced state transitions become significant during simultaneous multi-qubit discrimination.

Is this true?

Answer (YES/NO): NO